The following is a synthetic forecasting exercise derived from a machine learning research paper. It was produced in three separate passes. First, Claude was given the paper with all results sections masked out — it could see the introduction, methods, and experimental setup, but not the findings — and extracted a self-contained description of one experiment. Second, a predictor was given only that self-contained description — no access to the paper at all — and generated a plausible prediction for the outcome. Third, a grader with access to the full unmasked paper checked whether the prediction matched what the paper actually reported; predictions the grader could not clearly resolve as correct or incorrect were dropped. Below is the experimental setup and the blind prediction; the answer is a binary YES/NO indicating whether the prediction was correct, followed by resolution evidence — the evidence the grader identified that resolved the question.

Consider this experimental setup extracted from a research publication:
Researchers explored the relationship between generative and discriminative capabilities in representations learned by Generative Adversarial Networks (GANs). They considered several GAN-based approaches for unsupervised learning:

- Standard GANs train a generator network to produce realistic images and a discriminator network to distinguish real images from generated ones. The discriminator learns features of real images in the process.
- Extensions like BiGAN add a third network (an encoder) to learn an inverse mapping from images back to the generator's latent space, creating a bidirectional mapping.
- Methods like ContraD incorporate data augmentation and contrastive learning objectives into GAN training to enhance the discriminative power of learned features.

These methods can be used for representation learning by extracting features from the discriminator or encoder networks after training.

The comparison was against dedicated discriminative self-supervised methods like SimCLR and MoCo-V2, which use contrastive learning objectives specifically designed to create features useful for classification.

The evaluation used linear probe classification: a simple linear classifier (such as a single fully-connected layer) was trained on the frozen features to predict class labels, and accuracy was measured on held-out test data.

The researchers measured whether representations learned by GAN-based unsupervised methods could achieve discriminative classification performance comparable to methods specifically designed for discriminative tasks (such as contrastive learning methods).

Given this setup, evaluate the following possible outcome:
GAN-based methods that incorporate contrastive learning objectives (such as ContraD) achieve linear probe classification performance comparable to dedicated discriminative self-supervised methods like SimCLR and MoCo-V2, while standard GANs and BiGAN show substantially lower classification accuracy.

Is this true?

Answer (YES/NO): NO